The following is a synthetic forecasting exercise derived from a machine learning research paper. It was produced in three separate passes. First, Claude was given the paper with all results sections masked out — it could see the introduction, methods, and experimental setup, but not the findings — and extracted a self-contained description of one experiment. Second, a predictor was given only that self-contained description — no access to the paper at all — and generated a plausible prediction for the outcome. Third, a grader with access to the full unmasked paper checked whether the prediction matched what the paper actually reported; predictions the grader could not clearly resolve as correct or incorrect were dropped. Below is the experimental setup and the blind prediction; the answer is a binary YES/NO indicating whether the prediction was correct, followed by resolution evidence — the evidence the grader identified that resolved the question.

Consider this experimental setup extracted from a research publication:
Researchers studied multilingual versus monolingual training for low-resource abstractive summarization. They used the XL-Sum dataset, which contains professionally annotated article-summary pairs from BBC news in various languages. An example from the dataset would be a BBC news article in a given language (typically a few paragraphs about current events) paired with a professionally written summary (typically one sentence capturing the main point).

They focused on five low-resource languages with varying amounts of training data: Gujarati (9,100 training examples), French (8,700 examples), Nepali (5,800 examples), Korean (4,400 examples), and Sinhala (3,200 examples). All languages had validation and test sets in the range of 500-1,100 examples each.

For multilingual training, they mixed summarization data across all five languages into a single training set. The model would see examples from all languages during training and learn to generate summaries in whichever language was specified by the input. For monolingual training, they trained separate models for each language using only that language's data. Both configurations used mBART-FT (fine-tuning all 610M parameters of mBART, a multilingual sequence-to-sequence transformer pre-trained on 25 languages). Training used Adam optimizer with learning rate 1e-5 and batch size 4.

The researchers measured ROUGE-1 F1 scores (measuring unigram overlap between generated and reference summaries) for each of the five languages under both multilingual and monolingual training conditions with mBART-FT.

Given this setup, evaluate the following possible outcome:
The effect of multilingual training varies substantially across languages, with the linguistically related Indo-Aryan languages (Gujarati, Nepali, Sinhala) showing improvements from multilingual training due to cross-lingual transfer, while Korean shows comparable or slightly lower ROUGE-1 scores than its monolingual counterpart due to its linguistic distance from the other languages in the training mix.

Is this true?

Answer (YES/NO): NO